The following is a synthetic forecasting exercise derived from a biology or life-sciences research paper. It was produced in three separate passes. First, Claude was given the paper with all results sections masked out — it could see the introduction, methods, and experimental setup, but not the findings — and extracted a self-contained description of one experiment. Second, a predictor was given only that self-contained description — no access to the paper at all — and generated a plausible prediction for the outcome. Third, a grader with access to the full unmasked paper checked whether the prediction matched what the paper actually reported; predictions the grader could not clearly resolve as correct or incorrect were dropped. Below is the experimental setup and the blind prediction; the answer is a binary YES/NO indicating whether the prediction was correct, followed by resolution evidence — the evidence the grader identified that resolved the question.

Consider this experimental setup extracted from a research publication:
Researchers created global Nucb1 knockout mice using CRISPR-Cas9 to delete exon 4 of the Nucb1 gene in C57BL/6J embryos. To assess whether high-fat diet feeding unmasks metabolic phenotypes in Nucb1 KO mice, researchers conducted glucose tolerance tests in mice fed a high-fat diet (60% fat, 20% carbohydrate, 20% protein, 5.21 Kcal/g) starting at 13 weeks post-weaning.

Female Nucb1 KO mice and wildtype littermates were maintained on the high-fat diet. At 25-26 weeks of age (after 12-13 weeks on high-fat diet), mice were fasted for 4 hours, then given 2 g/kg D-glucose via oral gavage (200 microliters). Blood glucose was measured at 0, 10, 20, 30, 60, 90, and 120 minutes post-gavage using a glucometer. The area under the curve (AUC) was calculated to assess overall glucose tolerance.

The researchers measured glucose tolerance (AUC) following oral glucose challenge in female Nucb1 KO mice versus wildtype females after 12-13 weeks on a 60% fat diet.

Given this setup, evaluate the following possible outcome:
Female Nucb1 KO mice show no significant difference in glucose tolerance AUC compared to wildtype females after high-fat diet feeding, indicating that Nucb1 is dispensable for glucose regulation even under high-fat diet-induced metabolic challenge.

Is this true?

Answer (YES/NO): YES